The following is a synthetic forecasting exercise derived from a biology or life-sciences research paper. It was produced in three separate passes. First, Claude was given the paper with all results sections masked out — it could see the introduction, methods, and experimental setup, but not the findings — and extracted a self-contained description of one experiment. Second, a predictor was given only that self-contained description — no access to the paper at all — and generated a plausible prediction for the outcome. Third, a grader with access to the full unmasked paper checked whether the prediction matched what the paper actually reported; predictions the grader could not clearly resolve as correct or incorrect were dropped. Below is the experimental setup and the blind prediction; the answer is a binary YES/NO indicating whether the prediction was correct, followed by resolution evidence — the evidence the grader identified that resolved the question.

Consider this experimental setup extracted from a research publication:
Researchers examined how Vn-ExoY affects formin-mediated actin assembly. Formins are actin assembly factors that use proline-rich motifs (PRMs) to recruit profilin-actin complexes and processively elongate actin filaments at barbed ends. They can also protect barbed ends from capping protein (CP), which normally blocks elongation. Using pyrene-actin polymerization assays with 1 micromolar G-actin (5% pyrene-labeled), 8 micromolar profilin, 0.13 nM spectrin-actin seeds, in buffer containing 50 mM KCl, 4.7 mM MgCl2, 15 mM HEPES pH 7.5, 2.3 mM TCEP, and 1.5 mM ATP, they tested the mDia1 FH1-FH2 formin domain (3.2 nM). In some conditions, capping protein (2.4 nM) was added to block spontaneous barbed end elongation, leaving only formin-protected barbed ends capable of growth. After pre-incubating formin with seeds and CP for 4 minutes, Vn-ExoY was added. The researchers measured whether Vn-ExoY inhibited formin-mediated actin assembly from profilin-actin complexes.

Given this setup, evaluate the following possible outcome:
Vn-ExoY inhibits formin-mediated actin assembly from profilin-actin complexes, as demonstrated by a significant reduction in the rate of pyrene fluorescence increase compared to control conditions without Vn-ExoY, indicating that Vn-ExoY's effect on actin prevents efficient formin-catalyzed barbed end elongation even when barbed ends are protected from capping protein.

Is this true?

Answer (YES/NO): YES